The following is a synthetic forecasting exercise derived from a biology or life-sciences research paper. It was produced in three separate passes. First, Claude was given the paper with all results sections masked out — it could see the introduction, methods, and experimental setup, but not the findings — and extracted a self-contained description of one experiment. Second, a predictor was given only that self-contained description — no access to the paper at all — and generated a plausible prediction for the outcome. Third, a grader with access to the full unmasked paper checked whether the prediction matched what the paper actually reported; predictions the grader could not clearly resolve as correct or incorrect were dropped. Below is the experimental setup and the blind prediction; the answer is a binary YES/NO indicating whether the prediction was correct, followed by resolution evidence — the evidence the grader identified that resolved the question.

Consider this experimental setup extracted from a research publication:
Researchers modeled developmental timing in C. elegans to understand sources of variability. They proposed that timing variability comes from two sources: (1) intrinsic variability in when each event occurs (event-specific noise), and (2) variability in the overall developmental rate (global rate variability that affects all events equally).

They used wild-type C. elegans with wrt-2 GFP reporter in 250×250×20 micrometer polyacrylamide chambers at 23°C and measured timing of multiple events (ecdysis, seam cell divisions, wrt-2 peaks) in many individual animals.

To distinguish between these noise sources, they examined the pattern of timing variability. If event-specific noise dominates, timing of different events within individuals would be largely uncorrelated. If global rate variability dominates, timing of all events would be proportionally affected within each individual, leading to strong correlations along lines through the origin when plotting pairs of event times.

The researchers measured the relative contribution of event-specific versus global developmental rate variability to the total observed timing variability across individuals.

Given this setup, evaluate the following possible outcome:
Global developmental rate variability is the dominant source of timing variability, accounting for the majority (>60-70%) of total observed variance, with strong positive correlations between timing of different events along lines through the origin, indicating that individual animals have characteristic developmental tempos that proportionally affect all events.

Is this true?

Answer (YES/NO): YES